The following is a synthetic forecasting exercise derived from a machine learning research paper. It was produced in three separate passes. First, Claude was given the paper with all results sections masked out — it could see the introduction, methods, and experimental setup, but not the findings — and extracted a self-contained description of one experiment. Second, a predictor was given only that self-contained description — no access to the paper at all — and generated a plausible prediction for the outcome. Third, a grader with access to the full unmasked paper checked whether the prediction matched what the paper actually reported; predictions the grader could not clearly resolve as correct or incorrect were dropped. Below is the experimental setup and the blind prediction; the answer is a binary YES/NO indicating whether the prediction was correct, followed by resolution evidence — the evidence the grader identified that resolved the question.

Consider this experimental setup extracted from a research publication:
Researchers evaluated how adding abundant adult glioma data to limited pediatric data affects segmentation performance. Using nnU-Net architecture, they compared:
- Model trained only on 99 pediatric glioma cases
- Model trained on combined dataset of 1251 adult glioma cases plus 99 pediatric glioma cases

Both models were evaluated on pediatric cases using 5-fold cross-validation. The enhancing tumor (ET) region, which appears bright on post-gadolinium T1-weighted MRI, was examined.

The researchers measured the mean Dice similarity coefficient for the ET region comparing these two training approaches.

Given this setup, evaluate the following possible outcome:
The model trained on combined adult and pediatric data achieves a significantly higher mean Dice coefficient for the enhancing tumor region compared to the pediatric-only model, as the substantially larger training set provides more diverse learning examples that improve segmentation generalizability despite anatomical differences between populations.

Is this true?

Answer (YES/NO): NO